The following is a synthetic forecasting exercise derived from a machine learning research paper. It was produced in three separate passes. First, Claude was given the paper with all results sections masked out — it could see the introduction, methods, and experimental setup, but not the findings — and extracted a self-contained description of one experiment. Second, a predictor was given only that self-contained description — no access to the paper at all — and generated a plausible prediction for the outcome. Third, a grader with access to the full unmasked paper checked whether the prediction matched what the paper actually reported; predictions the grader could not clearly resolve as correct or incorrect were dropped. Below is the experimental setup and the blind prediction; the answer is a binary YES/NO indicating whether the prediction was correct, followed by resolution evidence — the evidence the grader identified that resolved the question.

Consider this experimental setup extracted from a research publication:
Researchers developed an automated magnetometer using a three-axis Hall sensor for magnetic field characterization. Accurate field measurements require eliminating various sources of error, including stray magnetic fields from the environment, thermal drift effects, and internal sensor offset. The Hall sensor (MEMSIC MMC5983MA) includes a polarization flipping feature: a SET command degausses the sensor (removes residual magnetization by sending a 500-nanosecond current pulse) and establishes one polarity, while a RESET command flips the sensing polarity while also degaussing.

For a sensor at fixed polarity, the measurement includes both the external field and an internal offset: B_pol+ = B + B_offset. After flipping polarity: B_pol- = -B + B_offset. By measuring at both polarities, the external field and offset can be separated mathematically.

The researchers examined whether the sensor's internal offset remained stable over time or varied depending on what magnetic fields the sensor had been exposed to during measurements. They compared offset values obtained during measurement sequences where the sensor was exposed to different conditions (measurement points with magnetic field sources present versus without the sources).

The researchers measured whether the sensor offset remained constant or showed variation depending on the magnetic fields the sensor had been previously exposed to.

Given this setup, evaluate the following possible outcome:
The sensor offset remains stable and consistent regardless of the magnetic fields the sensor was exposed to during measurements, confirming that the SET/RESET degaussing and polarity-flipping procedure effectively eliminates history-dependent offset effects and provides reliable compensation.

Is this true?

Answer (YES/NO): NO